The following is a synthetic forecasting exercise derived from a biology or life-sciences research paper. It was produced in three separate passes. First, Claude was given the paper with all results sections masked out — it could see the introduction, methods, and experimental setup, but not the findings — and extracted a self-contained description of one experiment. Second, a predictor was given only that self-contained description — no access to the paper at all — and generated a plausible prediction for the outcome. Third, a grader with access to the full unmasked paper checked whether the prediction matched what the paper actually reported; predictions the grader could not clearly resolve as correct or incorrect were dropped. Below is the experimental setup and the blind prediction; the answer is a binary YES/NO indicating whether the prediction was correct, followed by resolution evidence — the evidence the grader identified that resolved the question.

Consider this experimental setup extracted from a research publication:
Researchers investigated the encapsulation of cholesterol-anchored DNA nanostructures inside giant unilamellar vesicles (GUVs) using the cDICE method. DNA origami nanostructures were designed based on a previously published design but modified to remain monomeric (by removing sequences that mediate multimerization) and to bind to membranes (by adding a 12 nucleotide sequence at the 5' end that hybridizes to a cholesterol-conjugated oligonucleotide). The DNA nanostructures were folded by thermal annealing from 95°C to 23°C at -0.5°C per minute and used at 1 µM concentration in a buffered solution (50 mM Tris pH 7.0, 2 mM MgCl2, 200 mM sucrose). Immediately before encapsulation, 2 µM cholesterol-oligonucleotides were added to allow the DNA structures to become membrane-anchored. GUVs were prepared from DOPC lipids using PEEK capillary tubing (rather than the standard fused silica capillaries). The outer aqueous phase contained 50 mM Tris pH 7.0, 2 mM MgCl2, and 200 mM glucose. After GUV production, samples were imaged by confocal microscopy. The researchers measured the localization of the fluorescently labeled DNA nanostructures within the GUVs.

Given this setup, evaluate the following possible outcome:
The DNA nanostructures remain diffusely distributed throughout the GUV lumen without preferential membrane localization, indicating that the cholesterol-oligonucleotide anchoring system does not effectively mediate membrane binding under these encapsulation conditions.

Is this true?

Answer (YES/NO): NO